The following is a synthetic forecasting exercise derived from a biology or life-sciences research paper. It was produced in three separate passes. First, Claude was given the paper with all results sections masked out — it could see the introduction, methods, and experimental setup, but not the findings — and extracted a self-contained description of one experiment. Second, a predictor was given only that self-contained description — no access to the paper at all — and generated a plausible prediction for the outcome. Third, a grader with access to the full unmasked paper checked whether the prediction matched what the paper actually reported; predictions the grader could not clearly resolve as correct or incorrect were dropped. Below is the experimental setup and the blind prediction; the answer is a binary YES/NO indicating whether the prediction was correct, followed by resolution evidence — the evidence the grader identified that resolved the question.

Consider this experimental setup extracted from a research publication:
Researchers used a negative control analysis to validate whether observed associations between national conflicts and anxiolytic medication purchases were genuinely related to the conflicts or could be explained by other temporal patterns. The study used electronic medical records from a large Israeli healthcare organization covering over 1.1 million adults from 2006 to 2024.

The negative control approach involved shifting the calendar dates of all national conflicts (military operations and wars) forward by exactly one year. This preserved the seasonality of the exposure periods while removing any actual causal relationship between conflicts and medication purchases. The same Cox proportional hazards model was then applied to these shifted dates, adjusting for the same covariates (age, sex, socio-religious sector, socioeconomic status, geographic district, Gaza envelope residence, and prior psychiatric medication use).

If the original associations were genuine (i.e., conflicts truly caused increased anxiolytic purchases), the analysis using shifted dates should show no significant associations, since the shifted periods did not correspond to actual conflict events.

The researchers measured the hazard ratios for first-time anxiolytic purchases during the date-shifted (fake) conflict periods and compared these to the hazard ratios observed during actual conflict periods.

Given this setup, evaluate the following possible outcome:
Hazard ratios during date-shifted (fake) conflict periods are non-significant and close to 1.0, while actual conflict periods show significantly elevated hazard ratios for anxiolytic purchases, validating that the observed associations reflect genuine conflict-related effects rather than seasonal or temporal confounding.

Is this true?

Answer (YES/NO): YES